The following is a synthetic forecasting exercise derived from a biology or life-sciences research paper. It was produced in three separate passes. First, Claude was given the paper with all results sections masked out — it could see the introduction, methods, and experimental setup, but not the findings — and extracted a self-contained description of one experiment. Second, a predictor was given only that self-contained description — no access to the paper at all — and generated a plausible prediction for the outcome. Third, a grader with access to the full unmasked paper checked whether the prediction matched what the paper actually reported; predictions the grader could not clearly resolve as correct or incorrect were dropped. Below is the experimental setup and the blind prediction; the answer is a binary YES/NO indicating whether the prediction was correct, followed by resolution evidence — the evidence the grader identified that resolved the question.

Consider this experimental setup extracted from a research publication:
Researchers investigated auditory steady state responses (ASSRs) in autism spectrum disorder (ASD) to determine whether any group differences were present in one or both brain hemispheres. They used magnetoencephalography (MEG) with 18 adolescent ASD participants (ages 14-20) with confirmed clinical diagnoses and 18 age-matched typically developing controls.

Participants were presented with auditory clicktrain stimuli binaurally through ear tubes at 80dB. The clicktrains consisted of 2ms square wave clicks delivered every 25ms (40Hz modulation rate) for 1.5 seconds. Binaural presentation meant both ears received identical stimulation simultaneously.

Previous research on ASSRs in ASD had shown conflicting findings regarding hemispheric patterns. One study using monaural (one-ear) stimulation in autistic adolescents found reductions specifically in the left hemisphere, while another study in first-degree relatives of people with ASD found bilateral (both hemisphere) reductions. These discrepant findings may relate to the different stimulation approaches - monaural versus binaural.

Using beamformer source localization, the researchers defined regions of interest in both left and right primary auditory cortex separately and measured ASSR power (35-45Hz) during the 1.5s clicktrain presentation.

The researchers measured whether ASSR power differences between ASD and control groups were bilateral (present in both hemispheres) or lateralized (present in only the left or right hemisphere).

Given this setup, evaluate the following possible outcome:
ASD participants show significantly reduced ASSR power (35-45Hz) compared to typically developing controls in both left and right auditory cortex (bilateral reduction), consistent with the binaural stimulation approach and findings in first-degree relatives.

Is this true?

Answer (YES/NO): YES